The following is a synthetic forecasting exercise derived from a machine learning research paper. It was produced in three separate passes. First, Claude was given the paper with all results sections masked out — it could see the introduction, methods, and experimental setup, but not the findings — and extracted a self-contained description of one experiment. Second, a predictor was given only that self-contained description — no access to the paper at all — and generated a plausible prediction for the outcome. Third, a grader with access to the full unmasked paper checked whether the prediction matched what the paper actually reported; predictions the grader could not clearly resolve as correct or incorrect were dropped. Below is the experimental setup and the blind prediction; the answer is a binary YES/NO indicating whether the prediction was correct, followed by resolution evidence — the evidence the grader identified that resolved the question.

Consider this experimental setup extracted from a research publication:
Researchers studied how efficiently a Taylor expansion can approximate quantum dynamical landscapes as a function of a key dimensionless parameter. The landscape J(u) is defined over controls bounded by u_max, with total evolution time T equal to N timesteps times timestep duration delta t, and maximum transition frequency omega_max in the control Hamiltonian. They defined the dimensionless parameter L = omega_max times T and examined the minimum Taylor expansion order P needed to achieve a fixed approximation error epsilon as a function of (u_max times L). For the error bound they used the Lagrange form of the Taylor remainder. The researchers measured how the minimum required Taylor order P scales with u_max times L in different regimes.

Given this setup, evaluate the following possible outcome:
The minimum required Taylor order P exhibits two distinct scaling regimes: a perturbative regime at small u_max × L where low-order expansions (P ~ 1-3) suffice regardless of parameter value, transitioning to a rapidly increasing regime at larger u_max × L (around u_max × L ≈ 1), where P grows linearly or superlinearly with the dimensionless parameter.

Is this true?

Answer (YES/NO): NO